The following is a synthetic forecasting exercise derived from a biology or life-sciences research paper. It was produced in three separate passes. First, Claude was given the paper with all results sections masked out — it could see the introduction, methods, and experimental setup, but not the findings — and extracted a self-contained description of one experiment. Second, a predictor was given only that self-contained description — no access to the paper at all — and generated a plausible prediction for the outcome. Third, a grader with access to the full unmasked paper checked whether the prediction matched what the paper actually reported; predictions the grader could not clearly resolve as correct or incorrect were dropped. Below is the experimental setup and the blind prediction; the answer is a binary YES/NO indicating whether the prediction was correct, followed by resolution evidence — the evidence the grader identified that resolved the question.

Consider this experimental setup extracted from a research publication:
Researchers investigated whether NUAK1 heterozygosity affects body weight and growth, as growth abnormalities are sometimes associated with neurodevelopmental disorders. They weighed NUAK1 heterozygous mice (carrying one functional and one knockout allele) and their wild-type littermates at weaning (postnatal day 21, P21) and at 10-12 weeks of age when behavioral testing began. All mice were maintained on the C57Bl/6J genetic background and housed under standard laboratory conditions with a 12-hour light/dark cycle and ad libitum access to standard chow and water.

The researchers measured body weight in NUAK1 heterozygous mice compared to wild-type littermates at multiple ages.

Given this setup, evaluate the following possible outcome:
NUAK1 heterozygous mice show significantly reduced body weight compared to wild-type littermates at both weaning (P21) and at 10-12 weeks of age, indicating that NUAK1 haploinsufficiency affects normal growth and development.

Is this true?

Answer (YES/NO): NO